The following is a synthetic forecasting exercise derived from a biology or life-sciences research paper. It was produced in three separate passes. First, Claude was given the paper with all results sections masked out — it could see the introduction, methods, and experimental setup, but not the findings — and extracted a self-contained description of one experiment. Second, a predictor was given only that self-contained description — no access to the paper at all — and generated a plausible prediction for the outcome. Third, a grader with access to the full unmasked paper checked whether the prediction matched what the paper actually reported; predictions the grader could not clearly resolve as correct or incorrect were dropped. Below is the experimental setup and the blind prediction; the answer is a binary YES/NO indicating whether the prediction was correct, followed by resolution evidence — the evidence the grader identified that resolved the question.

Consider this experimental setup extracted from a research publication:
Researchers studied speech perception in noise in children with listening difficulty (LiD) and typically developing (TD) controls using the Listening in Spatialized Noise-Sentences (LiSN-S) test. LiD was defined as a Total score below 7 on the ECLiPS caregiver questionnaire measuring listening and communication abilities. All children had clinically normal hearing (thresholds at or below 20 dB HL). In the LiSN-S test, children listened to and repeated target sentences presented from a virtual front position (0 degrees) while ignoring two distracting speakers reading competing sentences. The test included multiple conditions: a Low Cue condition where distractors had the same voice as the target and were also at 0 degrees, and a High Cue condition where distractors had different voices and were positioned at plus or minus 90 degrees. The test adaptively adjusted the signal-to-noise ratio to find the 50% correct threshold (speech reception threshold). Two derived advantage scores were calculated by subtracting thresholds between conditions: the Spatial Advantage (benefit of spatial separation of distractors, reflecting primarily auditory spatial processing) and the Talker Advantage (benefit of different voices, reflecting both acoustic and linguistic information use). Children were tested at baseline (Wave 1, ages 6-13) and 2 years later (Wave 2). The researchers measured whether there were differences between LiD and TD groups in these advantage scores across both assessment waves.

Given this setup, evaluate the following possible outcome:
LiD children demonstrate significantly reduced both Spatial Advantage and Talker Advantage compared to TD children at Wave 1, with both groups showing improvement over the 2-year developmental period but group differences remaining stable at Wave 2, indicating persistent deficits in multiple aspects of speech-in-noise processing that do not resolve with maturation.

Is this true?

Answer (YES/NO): NO